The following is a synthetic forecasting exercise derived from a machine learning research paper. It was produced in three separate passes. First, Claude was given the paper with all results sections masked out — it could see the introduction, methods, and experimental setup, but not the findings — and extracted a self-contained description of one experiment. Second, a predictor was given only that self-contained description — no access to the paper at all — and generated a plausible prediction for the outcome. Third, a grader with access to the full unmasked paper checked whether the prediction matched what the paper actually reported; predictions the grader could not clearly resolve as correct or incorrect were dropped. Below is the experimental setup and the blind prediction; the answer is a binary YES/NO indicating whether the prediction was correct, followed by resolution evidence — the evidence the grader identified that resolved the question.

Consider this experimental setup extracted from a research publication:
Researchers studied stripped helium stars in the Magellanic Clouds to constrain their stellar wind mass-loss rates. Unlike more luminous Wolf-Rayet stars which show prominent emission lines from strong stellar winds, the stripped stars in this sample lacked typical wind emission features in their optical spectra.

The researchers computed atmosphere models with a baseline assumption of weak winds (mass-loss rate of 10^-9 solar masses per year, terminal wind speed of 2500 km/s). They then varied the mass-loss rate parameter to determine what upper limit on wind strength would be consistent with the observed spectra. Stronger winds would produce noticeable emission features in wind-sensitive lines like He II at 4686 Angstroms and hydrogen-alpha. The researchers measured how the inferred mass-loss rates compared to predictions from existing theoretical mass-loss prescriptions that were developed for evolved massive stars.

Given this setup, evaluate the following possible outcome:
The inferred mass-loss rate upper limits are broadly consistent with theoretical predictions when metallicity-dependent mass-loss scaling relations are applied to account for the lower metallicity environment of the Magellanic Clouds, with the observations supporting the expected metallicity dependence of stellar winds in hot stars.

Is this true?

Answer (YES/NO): NO